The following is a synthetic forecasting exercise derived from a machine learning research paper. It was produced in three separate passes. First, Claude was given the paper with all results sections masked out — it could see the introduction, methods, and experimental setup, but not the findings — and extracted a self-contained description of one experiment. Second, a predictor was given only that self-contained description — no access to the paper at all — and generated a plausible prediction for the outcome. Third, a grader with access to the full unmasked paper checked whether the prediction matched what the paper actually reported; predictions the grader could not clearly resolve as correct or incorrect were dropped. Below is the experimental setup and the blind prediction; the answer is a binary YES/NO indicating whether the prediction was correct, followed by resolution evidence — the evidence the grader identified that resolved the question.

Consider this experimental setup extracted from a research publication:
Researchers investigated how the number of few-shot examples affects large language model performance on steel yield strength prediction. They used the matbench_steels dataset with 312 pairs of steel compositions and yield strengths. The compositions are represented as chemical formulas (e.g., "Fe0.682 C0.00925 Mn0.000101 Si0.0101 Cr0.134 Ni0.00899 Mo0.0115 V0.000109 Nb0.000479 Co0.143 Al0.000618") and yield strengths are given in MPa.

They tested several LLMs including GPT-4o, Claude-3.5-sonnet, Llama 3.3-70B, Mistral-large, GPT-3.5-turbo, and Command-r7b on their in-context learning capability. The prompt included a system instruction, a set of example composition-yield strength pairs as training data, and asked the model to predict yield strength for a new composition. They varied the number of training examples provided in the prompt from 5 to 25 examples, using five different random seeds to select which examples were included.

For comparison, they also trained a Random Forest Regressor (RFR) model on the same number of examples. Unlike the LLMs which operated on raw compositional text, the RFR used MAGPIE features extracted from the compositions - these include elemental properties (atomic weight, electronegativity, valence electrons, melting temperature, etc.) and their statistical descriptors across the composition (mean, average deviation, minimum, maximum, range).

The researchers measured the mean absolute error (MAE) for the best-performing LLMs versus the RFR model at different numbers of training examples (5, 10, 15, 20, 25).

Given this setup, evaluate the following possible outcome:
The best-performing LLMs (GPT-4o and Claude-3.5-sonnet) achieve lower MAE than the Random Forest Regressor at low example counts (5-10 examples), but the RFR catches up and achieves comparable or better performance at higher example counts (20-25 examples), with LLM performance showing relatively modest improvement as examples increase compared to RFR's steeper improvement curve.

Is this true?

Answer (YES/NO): NO